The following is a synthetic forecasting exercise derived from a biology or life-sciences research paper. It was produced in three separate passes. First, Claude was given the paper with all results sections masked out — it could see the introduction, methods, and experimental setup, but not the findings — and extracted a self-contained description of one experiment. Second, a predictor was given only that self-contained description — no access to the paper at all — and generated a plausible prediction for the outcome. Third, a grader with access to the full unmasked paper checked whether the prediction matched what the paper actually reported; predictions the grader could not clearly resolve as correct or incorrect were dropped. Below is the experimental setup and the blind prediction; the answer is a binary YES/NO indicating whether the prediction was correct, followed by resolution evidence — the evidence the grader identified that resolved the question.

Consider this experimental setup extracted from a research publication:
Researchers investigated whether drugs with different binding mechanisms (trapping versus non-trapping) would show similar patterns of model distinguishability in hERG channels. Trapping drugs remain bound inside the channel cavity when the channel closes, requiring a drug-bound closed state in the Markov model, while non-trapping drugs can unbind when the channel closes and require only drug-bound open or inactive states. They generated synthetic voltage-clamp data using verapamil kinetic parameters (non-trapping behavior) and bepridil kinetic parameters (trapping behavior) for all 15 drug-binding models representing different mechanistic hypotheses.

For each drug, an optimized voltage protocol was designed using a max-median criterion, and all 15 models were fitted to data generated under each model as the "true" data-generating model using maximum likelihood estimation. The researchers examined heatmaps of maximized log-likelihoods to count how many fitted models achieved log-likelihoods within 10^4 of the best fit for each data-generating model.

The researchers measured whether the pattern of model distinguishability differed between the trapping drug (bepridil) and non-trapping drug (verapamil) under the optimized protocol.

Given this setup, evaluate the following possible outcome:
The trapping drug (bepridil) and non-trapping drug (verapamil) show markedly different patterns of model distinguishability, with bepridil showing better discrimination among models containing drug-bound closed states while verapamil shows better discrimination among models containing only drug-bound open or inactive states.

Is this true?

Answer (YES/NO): NO